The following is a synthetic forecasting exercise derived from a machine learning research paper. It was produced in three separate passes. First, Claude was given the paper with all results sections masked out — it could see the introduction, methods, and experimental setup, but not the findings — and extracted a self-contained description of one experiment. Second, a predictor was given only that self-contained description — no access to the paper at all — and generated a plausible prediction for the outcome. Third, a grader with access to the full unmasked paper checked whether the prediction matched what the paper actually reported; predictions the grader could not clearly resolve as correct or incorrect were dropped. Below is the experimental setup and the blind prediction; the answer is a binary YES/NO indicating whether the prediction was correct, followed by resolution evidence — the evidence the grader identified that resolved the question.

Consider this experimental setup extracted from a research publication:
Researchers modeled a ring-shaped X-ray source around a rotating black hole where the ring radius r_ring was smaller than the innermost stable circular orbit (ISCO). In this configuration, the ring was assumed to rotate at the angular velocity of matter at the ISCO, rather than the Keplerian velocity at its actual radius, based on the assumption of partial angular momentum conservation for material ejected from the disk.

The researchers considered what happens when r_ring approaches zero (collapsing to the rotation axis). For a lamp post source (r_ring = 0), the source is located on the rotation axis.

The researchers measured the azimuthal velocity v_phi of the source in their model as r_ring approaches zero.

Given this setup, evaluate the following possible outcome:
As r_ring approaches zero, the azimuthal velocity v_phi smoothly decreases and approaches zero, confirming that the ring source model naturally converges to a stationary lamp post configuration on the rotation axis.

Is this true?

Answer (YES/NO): YES